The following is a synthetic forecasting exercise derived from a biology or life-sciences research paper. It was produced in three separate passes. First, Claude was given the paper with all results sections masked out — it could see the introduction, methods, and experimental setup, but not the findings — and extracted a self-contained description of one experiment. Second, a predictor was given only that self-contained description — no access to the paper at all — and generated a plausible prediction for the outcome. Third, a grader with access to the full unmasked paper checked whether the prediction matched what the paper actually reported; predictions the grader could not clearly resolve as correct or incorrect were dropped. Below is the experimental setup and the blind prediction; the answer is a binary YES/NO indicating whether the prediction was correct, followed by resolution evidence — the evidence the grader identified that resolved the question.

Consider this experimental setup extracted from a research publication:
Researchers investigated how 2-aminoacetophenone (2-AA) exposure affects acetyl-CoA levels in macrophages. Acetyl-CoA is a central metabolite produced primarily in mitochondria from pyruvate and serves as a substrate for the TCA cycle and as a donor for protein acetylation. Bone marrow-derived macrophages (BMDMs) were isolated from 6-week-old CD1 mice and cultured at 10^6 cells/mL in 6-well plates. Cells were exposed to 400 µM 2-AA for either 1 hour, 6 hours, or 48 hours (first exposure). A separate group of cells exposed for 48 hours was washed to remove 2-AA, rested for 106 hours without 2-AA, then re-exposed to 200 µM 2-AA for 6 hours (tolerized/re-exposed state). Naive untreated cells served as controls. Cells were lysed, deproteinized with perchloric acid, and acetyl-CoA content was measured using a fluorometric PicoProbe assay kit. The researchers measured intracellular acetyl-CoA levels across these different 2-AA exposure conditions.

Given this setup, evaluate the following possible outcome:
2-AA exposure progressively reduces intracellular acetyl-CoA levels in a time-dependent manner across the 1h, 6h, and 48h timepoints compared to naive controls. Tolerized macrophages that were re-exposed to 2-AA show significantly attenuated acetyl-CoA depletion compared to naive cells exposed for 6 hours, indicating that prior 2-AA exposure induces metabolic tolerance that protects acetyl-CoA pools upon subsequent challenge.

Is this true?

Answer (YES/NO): NO